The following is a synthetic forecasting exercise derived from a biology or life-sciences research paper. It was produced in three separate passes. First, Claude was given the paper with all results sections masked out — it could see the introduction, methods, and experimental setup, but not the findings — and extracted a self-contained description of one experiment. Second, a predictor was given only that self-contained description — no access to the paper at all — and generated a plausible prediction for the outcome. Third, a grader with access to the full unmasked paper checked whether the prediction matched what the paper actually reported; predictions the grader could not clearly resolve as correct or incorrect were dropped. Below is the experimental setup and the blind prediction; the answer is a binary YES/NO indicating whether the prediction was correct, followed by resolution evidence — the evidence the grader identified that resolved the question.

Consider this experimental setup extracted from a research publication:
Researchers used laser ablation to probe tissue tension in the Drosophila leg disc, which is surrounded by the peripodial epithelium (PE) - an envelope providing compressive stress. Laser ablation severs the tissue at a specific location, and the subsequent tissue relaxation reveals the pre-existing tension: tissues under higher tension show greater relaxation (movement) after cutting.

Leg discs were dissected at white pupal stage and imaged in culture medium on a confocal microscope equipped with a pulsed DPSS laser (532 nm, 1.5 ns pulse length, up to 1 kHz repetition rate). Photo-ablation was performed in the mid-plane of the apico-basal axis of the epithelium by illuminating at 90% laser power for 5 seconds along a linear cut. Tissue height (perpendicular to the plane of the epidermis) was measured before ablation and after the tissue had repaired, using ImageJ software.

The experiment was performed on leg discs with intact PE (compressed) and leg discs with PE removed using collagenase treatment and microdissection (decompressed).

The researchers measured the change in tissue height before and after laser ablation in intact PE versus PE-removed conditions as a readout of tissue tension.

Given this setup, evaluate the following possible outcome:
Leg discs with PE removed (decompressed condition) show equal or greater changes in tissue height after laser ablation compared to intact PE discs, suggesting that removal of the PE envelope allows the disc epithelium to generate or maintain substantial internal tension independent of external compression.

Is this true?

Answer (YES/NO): NO